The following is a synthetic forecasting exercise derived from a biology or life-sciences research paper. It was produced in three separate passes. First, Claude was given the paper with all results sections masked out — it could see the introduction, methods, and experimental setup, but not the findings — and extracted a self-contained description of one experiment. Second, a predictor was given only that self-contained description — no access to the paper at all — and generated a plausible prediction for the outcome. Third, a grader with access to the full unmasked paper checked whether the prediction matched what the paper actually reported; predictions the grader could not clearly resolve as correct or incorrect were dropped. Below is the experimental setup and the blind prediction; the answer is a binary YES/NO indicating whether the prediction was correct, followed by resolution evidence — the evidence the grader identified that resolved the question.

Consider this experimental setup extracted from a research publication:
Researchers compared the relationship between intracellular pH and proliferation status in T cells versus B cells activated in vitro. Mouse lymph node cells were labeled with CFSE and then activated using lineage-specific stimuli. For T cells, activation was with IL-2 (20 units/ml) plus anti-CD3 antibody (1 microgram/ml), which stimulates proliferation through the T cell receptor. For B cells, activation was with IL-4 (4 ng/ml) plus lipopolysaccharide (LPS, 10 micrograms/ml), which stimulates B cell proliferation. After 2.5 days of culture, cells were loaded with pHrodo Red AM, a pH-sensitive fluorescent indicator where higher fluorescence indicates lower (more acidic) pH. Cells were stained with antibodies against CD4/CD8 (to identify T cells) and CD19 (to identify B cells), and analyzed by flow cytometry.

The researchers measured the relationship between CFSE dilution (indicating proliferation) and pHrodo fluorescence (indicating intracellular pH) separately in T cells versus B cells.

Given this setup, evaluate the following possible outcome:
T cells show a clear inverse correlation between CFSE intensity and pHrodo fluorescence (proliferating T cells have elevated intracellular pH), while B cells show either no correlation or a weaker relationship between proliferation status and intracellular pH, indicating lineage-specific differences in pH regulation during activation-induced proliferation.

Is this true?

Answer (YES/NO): NO